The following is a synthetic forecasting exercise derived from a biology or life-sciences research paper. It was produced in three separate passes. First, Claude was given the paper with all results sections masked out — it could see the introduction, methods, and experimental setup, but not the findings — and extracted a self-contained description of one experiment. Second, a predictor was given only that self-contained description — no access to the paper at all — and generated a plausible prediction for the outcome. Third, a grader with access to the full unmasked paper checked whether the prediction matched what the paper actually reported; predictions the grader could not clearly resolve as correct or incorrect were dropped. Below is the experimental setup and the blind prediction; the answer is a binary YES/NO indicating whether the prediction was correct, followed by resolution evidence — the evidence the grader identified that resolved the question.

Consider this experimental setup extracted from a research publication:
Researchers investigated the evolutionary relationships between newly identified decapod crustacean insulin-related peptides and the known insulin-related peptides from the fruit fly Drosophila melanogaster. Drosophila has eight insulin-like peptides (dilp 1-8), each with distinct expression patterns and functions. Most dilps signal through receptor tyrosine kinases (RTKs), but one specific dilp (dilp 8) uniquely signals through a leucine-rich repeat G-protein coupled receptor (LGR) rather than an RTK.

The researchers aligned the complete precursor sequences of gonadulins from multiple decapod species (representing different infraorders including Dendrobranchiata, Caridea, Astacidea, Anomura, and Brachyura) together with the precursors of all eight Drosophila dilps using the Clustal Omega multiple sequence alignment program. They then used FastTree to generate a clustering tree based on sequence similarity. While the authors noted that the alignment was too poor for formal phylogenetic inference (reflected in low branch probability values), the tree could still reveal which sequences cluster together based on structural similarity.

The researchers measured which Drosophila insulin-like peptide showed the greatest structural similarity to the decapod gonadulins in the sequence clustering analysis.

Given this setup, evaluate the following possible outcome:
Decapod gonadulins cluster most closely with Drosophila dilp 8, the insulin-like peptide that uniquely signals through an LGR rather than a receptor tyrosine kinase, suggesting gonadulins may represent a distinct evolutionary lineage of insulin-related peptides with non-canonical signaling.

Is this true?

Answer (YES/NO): YES